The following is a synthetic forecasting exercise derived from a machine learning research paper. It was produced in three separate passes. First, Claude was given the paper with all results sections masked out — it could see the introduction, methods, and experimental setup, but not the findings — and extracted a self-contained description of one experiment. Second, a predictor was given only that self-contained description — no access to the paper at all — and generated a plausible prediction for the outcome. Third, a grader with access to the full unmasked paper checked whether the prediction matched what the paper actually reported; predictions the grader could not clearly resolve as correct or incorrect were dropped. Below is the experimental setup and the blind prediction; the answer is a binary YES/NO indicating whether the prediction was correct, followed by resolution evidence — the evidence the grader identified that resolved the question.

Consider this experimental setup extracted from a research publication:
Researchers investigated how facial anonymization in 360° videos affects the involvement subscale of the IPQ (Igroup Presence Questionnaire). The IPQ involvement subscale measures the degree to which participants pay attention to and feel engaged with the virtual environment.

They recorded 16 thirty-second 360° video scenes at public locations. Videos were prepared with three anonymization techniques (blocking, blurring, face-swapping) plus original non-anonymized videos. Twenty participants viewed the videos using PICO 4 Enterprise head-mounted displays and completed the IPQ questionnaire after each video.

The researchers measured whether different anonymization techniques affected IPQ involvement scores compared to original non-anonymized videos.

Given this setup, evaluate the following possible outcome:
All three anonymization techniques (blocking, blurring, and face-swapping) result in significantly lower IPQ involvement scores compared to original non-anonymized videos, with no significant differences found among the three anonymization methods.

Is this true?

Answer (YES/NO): NO